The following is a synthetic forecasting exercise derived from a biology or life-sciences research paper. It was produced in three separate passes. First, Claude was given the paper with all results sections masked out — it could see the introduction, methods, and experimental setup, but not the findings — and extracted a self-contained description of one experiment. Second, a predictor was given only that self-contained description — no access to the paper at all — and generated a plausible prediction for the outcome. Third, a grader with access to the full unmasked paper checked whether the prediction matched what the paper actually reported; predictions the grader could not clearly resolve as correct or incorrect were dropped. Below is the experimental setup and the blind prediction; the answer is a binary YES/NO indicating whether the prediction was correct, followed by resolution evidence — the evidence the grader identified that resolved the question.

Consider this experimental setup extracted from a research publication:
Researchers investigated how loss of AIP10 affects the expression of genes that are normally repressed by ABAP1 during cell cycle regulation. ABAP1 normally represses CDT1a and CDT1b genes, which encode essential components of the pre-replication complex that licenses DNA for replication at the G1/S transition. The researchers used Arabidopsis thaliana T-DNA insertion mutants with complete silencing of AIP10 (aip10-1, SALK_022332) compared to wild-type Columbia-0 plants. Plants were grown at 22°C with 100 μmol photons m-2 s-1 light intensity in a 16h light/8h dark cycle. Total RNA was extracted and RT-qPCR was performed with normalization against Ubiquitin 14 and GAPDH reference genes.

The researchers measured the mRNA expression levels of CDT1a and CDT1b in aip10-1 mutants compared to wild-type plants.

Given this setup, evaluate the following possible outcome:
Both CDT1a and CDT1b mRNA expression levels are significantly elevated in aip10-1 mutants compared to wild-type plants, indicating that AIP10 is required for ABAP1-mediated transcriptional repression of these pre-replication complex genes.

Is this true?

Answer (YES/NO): YES